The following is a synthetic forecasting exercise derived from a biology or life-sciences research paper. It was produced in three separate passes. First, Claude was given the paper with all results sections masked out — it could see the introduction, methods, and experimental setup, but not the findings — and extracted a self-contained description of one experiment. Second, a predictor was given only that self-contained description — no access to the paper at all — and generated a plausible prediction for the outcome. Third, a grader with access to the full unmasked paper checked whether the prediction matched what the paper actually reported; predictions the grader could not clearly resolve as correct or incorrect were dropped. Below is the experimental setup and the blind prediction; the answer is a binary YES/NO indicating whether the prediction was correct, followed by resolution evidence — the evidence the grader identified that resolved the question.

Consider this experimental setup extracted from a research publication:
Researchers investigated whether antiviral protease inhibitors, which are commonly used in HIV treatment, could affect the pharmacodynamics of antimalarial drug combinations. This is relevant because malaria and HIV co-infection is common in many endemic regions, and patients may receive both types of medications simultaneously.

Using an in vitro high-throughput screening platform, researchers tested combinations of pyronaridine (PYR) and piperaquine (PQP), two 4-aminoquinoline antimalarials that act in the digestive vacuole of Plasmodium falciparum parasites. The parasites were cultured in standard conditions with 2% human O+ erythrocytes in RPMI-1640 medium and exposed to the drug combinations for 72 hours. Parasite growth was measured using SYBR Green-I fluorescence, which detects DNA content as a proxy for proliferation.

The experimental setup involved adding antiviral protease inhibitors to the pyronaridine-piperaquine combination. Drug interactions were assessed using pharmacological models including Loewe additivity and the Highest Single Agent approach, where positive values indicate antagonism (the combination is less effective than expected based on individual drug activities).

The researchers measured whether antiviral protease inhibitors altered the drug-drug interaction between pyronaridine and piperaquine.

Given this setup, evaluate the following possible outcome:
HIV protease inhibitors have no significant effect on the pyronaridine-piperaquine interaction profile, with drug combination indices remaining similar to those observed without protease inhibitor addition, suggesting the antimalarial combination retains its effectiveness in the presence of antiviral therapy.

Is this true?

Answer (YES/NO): NO